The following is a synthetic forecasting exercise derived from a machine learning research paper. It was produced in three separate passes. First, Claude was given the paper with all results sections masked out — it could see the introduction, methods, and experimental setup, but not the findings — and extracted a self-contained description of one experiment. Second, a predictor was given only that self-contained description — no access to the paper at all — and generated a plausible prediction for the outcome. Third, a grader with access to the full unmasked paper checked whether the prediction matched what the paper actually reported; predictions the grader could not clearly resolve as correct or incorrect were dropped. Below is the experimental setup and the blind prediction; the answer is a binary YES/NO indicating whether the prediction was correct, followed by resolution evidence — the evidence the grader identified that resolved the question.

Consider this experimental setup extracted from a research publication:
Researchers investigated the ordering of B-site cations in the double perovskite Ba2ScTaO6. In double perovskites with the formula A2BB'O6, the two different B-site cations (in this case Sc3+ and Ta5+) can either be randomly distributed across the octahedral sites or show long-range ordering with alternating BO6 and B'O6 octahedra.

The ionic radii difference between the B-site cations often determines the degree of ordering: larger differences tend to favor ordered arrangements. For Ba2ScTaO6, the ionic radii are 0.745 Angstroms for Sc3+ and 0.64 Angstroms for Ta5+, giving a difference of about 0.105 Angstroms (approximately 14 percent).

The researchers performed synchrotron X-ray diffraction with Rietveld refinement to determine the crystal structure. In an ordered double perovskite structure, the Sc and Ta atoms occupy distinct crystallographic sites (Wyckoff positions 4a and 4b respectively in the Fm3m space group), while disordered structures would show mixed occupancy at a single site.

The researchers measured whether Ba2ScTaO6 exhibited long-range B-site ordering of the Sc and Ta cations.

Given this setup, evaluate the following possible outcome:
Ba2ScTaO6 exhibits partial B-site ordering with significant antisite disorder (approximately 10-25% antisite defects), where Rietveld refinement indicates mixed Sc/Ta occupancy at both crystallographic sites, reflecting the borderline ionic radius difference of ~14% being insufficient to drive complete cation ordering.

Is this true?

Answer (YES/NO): NO